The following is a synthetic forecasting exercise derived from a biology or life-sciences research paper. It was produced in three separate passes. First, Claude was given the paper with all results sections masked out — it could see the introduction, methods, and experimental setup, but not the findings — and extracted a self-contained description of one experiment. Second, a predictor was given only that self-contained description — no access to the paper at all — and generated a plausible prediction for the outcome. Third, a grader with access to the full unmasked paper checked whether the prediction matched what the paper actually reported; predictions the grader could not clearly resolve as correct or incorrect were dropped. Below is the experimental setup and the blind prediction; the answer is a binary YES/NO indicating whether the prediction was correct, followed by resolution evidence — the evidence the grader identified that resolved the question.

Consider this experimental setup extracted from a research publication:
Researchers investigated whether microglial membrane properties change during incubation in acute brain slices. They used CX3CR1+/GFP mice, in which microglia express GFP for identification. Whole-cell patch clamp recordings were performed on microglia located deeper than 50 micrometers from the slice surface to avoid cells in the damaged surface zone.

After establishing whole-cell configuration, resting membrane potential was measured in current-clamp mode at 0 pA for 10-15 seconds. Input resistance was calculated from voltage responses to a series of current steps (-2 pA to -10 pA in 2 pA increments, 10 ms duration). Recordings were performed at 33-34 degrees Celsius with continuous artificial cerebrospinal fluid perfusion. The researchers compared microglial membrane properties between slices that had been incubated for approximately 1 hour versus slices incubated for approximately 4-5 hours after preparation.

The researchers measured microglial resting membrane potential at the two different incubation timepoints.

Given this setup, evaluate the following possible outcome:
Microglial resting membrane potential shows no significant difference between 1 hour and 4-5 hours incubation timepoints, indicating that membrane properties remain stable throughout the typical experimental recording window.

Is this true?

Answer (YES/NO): NO